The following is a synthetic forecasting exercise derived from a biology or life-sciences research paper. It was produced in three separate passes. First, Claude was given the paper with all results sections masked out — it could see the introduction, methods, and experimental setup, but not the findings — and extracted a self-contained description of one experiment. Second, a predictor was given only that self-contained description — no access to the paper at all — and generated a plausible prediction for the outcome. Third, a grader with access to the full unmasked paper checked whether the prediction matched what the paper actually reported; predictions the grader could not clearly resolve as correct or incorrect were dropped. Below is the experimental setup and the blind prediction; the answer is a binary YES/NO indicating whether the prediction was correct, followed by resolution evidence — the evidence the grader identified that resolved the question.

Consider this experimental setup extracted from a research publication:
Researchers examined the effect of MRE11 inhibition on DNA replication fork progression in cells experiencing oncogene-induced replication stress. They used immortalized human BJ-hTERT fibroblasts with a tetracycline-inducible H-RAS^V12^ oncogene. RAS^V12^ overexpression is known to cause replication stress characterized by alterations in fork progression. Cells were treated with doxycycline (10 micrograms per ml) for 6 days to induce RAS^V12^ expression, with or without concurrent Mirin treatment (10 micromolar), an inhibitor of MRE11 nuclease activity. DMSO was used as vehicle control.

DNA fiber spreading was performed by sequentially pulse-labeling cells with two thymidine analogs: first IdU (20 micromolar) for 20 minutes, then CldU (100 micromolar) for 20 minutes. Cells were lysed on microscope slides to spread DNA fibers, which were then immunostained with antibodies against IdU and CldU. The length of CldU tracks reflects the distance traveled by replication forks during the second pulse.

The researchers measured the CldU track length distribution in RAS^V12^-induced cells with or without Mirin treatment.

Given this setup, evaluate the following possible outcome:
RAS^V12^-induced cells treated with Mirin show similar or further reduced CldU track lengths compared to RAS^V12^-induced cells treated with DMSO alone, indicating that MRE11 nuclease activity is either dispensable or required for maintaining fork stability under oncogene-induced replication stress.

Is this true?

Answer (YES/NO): NO